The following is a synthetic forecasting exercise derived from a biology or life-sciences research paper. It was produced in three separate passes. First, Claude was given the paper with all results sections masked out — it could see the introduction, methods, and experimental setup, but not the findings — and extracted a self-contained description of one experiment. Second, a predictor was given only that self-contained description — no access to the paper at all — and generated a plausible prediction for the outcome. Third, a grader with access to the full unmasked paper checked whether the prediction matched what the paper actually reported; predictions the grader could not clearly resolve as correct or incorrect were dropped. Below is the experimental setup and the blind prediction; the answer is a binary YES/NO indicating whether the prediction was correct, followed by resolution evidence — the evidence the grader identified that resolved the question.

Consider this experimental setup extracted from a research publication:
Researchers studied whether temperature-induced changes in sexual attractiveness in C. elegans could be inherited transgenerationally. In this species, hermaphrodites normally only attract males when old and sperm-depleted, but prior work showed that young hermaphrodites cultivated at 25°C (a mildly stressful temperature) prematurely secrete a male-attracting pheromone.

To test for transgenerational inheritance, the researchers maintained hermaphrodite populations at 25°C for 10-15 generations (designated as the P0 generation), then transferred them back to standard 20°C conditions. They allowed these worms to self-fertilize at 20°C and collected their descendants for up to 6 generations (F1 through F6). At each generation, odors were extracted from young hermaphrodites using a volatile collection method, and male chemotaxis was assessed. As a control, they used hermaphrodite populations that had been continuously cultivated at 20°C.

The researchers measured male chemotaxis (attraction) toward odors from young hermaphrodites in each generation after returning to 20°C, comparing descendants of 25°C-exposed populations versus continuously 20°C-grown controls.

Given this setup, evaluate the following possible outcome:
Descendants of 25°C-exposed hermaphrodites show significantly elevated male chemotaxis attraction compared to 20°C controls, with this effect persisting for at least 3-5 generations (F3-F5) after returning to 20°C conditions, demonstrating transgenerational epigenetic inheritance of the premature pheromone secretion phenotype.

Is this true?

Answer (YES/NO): NO